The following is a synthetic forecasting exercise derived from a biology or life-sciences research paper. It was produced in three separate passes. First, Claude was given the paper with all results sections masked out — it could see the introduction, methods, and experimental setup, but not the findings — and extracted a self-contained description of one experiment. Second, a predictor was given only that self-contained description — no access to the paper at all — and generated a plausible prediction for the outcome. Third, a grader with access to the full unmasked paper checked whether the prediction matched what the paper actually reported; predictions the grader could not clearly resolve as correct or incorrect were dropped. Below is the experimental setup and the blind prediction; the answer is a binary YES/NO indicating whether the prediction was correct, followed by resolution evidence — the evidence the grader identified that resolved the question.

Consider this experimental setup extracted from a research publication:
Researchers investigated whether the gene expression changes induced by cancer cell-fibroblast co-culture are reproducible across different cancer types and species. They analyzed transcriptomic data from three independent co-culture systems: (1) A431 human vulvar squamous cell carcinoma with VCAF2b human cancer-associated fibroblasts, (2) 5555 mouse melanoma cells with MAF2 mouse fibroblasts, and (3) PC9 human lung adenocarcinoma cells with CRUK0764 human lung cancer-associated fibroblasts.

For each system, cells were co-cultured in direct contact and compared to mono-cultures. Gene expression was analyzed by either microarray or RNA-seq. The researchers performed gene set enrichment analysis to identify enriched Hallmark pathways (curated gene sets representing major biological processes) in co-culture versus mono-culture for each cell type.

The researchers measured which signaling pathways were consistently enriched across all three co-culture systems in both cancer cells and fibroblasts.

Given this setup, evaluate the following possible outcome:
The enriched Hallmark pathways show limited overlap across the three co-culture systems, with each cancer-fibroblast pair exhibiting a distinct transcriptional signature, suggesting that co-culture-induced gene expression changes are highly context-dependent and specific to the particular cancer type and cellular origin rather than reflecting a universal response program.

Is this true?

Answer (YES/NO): NO